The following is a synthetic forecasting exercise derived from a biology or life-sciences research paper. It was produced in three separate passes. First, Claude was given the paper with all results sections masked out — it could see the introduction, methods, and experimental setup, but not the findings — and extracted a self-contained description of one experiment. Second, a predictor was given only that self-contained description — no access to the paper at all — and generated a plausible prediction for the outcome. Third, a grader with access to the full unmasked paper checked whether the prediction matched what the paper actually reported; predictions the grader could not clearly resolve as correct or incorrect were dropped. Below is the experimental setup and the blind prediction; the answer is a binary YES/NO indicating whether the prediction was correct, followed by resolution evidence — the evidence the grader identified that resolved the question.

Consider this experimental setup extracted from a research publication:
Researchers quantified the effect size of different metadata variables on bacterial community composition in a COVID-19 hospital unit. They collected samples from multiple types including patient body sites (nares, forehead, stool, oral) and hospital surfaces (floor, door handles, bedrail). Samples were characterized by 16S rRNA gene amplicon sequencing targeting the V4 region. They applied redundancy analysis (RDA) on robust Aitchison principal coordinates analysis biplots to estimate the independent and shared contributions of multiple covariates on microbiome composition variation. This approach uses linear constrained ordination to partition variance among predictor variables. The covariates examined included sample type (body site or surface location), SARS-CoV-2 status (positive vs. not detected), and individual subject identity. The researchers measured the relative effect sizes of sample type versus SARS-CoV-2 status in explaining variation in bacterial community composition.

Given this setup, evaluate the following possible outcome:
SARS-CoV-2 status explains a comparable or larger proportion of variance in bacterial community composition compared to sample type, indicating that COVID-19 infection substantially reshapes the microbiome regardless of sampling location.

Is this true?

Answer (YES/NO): NO